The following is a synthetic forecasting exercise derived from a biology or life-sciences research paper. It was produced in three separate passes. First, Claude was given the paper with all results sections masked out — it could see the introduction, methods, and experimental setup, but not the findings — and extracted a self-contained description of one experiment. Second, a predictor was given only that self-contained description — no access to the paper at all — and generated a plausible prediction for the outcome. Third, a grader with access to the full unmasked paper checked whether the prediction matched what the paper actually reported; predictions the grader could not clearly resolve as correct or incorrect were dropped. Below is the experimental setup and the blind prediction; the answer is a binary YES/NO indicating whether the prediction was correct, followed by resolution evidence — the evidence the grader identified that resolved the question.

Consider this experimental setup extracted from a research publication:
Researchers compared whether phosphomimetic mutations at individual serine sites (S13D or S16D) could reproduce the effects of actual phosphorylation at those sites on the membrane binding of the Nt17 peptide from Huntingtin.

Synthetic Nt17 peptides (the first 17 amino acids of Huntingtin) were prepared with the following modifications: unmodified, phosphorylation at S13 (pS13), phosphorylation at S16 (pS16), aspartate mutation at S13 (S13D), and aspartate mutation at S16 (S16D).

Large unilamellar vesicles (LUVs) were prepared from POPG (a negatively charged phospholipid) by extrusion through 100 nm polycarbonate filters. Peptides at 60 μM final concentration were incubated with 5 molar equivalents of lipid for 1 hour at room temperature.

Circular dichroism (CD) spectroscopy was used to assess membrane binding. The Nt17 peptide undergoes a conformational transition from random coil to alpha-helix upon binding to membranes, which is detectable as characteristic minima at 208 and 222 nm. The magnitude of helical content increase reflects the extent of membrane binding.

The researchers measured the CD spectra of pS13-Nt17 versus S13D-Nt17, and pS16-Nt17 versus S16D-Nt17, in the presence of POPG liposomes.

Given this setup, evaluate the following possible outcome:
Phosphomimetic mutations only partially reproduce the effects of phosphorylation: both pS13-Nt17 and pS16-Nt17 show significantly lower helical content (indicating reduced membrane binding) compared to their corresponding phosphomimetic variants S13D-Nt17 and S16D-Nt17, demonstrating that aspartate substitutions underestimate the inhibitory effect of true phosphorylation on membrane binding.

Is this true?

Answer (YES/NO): NO